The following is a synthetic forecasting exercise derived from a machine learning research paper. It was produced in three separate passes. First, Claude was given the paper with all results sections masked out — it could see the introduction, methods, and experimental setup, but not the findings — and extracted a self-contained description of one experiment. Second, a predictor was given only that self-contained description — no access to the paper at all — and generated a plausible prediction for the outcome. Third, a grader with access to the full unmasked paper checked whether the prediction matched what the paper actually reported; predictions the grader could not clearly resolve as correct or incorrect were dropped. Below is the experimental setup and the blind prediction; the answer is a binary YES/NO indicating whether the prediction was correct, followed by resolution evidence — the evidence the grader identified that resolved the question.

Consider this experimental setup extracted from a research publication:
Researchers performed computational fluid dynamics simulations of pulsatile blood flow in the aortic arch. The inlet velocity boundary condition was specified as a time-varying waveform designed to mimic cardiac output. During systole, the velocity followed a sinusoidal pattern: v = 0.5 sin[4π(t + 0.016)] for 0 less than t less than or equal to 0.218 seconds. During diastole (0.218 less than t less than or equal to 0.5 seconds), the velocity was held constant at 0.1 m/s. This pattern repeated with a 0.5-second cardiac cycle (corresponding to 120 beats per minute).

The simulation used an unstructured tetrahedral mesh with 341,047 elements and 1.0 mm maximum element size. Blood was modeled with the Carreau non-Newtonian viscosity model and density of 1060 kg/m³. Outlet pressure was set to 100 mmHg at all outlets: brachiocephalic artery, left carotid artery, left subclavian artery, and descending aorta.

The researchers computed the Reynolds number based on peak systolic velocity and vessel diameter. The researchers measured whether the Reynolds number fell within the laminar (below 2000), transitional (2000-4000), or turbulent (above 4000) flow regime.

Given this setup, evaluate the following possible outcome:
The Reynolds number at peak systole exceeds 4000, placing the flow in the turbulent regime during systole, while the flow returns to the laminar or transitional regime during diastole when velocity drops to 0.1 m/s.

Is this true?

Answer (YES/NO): NO